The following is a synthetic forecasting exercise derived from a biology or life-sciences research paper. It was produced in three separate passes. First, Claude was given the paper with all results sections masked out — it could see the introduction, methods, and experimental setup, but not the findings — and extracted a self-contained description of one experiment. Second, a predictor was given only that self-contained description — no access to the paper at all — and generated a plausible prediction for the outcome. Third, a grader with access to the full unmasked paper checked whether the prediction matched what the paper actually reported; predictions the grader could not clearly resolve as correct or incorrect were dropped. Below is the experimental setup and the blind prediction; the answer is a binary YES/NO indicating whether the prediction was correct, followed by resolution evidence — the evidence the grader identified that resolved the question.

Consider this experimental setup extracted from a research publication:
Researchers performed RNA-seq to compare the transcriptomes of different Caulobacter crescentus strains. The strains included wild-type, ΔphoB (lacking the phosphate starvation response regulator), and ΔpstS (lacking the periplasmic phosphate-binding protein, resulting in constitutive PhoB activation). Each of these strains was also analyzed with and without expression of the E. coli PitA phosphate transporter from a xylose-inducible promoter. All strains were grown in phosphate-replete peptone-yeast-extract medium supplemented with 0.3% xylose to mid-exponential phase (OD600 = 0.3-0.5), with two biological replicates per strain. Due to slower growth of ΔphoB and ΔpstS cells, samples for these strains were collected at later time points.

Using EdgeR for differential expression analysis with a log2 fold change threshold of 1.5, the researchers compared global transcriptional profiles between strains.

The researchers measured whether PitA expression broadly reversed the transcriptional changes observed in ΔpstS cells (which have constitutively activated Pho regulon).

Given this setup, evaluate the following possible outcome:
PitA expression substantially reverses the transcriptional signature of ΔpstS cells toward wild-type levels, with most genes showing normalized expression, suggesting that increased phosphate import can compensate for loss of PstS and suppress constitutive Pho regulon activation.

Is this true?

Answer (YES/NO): NO